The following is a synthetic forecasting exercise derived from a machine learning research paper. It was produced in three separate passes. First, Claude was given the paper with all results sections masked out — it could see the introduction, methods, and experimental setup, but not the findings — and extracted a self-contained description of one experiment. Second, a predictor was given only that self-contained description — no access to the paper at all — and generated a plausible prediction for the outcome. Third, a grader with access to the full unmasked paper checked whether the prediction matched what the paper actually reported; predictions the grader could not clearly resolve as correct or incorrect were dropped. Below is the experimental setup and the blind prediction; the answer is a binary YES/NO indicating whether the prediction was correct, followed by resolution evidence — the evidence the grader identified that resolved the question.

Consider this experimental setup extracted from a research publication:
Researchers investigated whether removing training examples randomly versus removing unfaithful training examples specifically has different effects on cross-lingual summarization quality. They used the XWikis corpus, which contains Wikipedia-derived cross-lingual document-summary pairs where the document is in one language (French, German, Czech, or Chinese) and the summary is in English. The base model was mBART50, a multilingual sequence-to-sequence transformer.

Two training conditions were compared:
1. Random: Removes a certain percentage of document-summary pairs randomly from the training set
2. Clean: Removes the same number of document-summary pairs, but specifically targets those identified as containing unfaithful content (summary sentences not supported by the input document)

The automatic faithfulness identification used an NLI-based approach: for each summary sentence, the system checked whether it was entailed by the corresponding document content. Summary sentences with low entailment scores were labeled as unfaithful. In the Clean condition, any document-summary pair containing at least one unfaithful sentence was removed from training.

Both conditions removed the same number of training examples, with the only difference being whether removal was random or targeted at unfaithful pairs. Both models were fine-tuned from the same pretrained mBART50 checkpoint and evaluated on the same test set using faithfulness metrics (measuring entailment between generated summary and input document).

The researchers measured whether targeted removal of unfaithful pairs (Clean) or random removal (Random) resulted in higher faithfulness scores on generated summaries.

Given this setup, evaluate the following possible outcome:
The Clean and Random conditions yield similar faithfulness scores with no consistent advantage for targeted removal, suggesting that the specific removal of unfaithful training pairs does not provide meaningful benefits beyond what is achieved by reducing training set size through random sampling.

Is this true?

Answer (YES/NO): NO